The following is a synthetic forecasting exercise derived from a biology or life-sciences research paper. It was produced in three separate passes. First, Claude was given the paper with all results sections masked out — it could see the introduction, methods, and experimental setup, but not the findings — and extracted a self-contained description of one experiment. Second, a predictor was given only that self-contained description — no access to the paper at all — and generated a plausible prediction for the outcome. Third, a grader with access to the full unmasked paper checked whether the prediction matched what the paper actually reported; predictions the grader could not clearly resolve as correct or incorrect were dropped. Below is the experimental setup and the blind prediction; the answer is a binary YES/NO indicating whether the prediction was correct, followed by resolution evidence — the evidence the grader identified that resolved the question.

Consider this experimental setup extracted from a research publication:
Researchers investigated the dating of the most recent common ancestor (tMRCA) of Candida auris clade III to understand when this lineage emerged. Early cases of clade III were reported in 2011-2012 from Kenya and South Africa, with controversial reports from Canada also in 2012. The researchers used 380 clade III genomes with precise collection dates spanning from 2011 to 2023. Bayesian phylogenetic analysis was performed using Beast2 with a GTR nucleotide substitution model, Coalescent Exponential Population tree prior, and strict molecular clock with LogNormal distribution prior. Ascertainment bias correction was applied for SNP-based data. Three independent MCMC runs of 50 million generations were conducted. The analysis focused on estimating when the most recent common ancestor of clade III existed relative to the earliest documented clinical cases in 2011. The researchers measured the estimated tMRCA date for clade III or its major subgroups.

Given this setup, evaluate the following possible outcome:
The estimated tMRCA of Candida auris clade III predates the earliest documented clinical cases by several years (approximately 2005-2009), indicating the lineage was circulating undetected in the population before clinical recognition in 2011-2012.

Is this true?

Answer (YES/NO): NO